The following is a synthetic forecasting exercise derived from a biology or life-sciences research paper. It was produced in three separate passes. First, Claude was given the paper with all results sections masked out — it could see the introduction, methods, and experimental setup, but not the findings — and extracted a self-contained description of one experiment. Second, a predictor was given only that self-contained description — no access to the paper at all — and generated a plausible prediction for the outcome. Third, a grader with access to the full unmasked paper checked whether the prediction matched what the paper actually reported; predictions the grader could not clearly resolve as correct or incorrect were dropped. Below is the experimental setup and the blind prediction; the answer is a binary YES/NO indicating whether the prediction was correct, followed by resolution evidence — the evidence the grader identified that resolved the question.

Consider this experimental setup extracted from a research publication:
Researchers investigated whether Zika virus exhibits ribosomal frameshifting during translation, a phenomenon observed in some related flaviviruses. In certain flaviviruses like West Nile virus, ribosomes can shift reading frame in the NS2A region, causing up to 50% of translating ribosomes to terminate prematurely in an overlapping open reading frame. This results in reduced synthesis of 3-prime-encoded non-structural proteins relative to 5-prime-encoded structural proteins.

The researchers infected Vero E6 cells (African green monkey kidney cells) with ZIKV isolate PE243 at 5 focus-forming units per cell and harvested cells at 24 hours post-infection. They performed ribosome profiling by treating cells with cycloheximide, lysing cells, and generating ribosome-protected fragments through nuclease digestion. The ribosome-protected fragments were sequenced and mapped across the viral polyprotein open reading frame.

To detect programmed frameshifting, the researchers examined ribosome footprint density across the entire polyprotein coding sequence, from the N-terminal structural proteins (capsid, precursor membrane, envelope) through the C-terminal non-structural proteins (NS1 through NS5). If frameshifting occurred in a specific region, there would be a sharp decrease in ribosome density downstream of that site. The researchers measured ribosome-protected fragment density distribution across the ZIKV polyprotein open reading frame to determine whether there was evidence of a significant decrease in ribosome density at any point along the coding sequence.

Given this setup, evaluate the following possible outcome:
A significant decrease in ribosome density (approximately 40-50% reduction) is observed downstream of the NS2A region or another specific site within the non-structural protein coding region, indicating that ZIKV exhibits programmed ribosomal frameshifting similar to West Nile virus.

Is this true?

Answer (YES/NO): NO